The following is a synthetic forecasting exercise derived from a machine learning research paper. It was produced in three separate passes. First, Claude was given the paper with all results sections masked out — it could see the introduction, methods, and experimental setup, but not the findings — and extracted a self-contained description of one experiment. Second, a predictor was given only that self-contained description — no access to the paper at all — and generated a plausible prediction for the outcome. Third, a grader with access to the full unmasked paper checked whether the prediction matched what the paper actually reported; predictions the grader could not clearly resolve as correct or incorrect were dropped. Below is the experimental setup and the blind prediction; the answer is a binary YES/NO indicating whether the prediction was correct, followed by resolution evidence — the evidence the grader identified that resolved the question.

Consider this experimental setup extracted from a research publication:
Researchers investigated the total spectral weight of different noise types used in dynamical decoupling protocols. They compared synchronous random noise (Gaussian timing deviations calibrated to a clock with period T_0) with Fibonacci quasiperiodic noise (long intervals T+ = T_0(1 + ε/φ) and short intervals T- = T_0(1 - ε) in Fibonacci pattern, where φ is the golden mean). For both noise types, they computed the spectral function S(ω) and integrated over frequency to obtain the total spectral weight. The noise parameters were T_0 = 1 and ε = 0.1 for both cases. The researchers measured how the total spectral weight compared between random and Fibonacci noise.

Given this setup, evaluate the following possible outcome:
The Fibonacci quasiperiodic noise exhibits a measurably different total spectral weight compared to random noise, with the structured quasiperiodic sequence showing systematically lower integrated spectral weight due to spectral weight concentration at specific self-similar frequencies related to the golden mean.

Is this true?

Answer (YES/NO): YES